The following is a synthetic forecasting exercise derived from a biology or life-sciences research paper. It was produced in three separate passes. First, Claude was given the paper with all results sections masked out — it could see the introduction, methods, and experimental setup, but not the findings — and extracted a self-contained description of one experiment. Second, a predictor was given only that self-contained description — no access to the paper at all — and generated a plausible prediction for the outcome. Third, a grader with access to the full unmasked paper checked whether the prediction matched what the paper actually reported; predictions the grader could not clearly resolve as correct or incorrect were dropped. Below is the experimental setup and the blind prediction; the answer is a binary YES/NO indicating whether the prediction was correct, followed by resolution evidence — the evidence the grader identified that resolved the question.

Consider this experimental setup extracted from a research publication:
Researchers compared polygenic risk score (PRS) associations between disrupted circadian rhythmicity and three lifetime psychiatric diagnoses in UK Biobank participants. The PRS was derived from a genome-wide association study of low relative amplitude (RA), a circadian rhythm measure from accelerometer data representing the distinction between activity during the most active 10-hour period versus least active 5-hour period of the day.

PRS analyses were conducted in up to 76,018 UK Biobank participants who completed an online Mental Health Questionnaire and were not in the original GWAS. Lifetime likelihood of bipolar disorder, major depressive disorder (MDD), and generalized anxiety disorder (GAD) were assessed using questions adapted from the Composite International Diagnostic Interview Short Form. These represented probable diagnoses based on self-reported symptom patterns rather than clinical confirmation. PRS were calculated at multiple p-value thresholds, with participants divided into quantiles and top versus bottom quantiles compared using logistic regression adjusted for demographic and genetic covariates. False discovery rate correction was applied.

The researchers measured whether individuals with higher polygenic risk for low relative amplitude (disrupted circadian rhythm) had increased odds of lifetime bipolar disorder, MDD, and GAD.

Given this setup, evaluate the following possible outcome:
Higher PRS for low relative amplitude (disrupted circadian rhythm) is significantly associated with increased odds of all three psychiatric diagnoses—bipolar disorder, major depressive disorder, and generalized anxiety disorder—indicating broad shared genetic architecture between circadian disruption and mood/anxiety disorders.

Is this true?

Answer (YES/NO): NO